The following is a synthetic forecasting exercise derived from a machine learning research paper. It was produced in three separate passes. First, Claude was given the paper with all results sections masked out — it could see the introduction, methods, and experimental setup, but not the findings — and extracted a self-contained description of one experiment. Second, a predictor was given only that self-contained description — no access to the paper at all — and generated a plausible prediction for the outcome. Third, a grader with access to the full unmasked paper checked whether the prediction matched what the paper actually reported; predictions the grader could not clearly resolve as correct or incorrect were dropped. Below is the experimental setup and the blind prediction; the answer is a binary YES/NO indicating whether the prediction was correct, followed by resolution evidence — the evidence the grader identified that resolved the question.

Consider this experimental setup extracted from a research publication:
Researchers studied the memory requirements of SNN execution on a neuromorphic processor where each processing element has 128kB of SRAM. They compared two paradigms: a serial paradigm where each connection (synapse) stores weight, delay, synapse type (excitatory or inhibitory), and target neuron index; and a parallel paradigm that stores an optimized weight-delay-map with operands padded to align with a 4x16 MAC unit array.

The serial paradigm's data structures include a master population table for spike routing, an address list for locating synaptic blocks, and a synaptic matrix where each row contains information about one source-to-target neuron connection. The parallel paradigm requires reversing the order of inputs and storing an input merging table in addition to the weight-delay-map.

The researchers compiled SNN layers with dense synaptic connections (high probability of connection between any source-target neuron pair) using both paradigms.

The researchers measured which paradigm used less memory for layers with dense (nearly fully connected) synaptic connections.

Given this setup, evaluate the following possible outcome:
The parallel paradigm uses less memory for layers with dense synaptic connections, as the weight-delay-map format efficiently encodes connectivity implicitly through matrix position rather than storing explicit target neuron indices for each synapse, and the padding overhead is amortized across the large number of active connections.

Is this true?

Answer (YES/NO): YES